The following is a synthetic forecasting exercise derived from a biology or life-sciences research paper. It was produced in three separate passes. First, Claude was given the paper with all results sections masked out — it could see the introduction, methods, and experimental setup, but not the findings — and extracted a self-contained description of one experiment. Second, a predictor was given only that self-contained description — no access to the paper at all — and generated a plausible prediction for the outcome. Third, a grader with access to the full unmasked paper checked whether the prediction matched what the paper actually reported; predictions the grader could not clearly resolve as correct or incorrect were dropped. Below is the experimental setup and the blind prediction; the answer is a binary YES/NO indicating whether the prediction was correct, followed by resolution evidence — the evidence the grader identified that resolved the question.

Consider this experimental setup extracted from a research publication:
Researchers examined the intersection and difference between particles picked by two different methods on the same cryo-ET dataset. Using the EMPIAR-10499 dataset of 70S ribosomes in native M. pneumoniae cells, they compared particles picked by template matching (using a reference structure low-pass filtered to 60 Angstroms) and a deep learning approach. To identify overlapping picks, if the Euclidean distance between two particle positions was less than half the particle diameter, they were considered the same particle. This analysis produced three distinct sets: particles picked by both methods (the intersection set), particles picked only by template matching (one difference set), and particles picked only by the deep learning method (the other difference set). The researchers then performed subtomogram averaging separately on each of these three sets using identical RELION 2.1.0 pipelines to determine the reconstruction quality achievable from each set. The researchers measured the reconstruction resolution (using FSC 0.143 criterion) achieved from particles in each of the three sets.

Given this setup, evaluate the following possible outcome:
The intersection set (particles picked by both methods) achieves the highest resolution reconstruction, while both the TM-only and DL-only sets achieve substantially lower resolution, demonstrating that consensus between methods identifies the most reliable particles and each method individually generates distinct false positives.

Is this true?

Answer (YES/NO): NO